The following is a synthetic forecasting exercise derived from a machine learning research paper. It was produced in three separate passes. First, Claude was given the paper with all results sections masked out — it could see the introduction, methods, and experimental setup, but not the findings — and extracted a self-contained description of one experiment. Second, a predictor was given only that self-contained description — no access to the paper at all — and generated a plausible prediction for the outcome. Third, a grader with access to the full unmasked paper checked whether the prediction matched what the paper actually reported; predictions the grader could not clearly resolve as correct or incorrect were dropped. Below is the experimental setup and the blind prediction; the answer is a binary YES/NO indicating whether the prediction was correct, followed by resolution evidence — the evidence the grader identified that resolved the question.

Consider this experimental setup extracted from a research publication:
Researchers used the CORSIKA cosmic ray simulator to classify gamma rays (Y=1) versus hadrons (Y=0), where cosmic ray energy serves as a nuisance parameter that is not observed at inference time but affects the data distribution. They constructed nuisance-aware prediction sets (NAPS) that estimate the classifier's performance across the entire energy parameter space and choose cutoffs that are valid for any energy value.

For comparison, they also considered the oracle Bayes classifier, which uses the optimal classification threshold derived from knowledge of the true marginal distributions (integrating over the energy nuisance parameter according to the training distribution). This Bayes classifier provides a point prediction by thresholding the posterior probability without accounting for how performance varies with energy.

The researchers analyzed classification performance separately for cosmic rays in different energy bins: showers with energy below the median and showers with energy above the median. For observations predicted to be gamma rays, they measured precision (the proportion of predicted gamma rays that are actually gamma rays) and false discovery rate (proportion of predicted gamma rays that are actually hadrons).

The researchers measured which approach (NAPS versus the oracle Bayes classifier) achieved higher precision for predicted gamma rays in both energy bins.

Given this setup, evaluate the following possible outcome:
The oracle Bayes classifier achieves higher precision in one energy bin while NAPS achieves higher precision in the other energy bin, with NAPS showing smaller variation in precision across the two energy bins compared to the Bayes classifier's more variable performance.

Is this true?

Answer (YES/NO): NO